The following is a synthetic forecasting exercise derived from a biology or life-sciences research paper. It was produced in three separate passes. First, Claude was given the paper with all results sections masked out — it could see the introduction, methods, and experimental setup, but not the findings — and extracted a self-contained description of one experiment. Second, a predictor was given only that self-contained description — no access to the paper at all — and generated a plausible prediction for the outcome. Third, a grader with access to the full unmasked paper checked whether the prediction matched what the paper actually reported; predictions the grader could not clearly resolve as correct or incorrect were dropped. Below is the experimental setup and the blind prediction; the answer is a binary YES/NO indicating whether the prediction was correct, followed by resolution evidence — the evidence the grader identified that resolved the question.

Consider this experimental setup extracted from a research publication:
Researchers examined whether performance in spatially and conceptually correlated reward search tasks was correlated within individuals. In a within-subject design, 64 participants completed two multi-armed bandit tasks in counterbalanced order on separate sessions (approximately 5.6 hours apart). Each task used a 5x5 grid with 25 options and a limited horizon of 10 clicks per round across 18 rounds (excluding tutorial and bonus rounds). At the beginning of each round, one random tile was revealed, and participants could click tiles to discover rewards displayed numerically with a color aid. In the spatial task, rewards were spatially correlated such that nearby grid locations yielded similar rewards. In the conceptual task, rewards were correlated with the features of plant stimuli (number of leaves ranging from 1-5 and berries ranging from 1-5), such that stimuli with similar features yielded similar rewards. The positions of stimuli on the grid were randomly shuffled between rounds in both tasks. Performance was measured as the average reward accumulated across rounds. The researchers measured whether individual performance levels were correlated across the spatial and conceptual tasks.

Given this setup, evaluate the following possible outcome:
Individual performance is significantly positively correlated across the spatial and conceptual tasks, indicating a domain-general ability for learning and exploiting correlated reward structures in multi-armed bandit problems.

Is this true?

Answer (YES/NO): YES